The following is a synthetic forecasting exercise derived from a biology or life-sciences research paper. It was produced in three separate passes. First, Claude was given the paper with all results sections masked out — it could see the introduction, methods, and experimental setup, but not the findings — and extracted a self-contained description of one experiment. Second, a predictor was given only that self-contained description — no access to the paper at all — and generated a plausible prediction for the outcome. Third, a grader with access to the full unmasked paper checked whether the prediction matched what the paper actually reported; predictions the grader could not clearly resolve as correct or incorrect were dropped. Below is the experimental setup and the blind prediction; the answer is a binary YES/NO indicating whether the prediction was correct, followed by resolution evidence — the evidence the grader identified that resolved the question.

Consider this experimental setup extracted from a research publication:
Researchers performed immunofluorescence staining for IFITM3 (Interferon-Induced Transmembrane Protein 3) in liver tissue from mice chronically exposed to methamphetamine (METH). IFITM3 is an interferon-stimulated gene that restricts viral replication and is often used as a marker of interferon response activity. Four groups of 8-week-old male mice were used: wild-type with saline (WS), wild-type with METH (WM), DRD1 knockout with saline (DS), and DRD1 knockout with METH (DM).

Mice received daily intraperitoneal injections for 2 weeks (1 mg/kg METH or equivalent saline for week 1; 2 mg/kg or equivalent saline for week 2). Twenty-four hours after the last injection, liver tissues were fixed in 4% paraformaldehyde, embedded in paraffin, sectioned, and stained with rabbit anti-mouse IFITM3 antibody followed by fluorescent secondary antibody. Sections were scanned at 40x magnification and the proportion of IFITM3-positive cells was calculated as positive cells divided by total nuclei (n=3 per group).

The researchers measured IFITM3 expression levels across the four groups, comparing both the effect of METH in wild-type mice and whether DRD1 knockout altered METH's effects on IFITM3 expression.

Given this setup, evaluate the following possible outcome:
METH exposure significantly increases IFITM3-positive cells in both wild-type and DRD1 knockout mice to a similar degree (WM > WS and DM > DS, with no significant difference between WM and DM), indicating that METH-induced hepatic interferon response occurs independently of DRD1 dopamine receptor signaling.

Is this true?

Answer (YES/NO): NO